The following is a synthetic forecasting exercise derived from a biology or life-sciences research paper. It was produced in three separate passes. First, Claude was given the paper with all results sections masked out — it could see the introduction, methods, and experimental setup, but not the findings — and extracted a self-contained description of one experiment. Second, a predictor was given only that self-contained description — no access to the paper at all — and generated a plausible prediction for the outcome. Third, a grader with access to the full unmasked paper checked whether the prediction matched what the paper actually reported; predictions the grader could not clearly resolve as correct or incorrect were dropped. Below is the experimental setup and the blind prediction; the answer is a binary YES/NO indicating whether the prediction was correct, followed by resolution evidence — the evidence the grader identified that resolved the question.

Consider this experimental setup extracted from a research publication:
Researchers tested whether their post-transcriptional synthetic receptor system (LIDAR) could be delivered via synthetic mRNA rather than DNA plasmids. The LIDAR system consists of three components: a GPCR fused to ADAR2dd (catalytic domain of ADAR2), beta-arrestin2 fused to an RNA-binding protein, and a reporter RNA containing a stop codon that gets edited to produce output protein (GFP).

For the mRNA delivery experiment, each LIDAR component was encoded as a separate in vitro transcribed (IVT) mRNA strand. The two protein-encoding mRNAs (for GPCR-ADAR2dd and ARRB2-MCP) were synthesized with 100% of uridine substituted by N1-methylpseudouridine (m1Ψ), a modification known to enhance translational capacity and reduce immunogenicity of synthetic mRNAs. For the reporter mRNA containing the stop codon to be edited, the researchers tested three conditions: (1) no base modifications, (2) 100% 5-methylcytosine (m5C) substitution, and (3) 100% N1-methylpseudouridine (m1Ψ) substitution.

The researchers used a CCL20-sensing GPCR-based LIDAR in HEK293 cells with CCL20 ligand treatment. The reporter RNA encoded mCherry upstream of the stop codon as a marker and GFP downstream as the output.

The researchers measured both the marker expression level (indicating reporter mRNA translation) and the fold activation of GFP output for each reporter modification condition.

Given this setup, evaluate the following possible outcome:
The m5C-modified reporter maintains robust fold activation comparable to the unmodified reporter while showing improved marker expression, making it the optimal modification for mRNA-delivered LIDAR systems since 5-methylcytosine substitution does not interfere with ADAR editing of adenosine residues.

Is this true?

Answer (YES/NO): NO